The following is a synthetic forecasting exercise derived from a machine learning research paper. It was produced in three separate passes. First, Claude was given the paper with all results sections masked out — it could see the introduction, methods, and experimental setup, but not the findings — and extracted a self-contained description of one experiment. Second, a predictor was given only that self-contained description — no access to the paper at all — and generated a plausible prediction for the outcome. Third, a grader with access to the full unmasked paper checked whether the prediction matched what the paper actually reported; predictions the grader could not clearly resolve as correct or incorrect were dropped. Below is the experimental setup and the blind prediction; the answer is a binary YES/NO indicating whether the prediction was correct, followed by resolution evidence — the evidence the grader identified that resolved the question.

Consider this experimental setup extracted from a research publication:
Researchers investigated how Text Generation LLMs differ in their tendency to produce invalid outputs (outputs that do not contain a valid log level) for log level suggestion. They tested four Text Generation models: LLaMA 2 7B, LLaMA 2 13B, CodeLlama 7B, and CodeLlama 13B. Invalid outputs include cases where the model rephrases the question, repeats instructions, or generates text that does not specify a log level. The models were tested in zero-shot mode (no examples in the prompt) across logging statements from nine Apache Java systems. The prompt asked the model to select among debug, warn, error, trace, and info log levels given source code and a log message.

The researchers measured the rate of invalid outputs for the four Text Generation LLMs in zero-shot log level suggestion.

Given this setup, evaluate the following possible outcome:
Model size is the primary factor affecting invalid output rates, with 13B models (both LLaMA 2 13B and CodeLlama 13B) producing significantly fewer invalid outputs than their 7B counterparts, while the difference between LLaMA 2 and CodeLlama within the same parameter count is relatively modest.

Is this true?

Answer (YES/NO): NO